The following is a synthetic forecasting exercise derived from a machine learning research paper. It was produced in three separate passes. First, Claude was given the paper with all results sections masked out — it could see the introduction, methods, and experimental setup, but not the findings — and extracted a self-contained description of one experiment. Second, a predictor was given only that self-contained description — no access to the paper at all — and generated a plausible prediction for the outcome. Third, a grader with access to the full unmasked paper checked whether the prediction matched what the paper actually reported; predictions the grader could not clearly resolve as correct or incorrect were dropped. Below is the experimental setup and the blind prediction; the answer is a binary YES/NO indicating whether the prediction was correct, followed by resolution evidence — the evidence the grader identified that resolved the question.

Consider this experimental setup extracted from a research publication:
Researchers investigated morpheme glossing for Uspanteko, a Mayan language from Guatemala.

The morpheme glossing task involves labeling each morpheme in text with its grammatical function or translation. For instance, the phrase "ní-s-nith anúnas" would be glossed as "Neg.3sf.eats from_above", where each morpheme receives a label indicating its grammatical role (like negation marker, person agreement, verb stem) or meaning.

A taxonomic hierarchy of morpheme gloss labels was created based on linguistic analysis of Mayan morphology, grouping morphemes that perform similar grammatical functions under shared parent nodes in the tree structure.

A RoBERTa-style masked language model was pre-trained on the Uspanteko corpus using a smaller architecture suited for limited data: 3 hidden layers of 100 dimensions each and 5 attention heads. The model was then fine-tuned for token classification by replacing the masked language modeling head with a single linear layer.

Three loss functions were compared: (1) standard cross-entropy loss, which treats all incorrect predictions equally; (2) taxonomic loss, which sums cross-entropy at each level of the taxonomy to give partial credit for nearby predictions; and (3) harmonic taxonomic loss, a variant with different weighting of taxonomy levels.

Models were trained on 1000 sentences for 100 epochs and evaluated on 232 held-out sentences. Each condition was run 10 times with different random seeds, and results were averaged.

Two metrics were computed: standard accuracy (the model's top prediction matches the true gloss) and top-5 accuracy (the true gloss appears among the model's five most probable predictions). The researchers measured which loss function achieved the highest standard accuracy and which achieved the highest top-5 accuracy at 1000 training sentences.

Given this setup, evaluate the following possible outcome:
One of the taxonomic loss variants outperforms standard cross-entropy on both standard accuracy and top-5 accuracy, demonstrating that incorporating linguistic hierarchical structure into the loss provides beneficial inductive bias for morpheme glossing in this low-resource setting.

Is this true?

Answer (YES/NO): NO